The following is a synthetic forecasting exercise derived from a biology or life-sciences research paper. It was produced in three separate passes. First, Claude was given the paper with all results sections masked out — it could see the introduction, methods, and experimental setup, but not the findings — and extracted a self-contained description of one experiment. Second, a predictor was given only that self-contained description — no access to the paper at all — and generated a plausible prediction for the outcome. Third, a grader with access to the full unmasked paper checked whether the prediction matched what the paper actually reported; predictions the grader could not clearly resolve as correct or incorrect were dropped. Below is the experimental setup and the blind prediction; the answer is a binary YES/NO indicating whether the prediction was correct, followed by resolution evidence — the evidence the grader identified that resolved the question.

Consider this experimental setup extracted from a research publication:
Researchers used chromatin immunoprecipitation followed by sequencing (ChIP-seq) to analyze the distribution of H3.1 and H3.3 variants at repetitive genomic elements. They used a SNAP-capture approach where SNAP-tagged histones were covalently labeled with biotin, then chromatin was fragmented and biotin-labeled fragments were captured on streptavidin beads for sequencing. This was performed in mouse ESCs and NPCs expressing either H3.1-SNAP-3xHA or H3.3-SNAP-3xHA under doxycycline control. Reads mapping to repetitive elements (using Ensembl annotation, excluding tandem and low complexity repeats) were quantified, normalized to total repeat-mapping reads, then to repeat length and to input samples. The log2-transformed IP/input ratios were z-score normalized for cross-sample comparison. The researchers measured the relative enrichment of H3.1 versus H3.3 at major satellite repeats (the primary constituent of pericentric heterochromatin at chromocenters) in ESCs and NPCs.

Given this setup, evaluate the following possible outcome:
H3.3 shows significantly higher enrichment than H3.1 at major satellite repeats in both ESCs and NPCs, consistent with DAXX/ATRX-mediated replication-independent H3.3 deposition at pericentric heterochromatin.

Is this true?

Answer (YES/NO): NO